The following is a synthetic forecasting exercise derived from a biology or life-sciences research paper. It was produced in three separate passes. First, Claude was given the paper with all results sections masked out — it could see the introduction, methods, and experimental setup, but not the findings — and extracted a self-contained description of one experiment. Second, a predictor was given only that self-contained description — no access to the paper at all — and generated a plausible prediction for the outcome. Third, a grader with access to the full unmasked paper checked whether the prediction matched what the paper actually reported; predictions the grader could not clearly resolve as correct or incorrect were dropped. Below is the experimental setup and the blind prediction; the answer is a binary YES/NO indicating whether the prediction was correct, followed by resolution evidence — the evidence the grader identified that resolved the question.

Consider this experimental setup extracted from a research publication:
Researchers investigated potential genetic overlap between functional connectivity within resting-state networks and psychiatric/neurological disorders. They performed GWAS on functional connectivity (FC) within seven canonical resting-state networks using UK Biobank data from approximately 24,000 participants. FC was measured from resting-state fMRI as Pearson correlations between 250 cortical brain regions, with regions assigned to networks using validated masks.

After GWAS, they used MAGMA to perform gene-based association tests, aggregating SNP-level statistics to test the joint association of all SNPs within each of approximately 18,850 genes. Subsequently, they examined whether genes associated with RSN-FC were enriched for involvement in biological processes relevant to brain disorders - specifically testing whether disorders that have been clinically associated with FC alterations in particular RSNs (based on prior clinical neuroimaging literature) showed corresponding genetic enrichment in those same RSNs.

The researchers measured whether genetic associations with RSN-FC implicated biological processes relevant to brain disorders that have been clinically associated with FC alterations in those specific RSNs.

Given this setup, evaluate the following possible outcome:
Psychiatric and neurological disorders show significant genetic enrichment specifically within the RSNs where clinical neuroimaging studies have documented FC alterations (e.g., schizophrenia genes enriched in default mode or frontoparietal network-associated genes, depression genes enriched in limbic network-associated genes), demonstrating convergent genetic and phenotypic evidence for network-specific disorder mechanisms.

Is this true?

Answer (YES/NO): YES